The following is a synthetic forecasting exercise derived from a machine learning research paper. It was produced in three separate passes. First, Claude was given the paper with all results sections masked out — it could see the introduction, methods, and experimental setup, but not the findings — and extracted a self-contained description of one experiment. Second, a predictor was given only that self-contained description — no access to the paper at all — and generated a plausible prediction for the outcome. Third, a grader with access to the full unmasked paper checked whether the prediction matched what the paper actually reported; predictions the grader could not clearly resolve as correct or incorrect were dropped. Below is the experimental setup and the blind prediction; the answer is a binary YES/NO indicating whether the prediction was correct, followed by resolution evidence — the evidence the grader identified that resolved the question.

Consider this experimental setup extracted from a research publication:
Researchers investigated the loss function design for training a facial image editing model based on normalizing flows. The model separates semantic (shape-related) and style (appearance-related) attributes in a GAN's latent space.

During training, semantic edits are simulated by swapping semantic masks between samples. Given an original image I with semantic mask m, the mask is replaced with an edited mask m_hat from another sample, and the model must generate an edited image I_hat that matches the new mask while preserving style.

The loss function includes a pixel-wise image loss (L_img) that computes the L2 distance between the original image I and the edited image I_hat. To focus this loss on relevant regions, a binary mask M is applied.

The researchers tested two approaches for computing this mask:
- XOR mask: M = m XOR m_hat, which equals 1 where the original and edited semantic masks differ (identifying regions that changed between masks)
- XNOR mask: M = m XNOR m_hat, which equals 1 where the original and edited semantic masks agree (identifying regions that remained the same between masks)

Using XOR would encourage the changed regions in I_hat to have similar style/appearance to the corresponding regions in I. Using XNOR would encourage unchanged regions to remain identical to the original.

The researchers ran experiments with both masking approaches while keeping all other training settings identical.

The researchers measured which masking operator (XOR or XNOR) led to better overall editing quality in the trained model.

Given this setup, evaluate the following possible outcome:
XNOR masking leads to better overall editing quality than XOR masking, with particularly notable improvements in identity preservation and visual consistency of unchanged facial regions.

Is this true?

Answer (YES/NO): NO